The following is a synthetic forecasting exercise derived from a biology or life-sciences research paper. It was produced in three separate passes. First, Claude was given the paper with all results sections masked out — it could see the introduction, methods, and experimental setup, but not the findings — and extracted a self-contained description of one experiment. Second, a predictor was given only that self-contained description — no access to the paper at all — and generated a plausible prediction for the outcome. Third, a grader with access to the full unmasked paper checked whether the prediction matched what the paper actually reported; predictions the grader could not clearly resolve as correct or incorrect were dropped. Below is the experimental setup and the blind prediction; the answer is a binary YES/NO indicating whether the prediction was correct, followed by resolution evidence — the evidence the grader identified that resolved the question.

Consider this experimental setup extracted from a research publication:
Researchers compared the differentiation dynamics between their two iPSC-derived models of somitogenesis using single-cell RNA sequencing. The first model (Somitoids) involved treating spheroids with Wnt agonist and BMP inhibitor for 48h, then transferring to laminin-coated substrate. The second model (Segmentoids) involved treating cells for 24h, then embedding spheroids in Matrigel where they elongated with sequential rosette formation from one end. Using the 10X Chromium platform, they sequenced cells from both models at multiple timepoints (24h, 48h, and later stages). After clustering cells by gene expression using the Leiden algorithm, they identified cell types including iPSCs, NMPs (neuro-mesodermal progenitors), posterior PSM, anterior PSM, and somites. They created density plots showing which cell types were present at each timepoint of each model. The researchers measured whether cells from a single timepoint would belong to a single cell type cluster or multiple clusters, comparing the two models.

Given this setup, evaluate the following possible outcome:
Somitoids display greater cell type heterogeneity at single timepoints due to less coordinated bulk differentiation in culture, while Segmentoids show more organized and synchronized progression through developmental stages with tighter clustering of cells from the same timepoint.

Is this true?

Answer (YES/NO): NO